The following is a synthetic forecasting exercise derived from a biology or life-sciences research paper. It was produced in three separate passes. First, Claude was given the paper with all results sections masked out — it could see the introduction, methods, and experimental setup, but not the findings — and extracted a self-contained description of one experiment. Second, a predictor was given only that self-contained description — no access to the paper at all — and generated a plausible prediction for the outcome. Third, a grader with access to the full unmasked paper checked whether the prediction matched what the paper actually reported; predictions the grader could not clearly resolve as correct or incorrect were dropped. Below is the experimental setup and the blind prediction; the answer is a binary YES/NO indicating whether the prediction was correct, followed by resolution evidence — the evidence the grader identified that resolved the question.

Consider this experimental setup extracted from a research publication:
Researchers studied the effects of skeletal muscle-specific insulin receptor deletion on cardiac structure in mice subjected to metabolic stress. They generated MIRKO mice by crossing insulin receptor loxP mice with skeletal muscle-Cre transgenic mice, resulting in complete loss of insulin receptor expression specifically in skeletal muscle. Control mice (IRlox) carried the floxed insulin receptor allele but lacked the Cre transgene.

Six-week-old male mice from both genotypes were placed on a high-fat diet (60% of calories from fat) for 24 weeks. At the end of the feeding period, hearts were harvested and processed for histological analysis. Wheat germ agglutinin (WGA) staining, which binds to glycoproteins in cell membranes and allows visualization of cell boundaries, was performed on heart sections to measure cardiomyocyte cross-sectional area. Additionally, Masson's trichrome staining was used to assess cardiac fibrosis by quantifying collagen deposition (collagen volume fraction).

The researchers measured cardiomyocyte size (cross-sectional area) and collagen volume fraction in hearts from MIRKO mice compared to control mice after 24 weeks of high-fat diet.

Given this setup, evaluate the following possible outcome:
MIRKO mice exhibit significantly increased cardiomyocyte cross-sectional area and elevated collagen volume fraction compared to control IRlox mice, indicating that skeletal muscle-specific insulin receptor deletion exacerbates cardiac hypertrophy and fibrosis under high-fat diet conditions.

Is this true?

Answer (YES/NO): NO